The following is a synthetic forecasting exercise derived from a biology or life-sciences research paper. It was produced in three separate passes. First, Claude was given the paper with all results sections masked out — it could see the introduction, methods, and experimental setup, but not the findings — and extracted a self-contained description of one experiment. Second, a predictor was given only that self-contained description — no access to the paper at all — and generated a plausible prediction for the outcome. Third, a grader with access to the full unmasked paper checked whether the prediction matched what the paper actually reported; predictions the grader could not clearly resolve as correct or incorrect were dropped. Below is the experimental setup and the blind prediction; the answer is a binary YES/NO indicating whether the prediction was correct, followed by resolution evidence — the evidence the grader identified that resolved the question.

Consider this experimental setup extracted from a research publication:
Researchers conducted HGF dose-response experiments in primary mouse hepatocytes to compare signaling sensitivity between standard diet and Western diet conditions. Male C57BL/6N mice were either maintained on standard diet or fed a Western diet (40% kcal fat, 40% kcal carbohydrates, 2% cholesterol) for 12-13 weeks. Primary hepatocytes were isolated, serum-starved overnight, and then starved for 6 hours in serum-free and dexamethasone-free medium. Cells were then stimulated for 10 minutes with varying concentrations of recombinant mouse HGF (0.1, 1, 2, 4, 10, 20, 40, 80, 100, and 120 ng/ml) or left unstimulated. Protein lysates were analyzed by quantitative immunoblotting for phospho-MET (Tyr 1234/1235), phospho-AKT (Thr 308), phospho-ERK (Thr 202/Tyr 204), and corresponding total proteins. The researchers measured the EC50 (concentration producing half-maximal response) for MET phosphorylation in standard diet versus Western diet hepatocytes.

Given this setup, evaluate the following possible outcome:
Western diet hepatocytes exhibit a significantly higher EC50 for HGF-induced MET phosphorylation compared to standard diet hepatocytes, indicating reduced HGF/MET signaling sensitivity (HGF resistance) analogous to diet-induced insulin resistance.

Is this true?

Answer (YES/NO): NO